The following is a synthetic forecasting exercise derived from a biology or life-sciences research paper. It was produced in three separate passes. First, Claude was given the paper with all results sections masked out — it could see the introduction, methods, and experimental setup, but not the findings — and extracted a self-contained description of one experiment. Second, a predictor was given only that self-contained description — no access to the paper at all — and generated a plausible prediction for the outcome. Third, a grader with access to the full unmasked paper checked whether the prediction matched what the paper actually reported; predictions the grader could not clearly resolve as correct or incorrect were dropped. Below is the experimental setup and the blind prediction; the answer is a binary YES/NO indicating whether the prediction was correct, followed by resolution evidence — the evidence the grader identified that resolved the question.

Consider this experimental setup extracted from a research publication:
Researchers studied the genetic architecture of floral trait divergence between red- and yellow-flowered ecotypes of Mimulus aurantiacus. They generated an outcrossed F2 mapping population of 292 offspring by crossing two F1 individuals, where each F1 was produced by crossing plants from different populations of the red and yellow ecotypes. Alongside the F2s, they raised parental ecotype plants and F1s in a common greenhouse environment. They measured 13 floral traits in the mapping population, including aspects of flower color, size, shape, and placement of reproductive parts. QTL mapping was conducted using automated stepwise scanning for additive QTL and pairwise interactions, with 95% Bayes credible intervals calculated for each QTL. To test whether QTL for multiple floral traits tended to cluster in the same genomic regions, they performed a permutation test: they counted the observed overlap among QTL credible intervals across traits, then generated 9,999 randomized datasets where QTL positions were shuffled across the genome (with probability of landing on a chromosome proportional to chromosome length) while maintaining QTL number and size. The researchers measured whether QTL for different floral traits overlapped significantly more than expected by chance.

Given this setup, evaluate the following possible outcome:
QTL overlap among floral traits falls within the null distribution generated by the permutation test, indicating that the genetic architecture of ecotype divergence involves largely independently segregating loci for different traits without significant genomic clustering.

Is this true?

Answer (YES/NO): NO